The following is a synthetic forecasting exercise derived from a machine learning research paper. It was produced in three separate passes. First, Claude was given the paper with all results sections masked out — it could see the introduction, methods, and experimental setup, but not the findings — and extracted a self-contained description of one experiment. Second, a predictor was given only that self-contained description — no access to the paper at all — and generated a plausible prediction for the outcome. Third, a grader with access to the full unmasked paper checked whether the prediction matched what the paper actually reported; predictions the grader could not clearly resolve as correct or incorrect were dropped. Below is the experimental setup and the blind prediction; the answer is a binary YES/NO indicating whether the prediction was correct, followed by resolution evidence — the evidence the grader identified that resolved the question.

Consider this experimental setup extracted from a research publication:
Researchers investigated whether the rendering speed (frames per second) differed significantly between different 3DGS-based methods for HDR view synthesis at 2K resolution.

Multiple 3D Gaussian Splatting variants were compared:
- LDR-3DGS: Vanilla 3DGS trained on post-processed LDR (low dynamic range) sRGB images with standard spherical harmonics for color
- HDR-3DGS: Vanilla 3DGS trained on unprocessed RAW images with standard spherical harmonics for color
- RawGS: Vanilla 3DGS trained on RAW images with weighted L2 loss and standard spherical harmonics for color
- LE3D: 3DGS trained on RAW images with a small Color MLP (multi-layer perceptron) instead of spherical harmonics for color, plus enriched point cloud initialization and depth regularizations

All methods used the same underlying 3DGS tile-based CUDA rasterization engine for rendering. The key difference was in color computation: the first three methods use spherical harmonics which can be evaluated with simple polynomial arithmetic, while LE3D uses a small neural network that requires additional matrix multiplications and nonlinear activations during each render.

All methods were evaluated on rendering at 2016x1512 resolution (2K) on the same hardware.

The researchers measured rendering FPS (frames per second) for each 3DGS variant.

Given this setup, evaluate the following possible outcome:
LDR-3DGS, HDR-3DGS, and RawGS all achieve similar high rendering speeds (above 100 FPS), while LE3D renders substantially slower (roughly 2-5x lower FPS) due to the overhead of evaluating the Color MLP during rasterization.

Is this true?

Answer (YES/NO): NO